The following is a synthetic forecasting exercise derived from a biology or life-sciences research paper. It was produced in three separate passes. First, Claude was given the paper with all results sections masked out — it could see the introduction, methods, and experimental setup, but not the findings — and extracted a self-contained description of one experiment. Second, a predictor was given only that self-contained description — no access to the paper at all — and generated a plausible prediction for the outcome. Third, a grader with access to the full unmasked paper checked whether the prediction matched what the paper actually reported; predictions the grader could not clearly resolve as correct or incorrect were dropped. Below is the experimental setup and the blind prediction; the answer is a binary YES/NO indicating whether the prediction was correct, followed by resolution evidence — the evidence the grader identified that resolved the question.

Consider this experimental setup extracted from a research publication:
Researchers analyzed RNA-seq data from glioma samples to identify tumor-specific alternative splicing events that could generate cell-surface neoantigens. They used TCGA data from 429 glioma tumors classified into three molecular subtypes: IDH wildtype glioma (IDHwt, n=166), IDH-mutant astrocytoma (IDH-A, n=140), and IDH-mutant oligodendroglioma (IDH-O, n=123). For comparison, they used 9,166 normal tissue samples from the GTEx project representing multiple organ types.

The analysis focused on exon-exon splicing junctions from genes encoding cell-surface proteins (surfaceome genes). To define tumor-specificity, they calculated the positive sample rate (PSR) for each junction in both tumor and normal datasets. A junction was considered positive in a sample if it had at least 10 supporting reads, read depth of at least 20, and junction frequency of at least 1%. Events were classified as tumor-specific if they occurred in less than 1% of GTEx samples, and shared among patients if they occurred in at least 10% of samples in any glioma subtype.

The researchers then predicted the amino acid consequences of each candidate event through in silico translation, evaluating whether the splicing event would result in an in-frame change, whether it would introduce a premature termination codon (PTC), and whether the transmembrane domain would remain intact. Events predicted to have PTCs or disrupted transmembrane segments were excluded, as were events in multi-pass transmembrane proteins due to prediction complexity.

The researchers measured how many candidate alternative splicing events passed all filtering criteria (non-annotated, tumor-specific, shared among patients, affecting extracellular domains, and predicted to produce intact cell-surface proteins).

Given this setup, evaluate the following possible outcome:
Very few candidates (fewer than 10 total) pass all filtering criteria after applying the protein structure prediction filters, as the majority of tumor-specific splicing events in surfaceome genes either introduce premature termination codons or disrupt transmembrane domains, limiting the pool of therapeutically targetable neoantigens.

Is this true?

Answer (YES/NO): NO